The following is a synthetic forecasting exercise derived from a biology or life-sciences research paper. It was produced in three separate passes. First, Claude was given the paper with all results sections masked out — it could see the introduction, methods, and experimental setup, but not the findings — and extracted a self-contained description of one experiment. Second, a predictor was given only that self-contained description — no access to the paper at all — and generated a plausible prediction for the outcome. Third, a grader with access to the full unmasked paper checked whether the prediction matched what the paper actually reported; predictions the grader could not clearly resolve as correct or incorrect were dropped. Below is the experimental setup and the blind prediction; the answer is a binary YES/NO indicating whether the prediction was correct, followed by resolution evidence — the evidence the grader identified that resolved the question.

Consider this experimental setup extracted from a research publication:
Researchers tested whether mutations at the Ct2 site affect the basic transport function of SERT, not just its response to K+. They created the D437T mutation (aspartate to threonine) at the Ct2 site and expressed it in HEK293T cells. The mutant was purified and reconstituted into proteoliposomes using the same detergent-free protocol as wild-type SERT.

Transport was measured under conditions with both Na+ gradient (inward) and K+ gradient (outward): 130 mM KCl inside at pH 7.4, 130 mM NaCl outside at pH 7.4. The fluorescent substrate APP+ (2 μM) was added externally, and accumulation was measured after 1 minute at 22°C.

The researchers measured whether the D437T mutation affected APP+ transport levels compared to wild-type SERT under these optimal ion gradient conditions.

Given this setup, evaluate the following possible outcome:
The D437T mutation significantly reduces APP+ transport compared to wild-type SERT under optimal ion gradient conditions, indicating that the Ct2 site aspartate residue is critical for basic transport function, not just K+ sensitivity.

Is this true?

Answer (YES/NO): NO